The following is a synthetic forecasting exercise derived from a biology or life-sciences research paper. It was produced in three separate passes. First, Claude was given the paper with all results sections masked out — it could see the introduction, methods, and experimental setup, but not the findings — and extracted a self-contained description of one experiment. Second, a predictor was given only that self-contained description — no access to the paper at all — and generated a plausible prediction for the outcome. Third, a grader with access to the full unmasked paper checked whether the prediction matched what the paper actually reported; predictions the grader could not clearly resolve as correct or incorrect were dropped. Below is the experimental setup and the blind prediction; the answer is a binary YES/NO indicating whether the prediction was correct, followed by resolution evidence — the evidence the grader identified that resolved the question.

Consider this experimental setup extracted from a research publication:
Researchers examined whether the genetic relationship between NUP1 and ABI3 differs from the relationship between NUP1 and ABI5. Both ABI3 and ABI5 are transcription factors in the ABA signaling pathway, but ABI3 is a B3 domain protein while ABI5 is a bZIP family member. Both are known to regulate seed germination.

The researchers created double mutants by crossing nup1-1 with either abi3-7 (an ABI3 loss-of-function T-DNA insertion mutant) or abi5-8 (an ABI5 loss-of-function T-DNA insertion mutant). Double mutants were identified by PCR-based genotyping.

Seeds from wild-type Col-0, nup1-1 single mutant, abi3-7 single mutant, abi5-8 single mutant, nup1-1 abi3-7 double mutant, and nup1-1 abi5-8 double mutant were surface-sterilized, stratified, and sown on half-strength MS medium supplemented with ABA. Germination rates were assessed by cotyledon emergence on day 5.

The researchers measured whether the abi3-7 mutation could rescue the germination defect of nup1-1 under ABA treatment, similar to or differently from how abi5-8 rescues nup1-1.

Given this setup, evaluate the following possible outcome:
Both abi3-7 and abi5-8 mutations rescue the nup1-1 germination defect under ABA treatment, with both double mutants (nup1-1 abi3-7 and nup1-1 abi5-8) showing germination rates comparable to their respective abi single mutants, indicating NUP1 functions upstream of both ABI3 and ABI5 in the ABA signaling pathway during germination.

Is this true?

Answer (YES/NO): NO